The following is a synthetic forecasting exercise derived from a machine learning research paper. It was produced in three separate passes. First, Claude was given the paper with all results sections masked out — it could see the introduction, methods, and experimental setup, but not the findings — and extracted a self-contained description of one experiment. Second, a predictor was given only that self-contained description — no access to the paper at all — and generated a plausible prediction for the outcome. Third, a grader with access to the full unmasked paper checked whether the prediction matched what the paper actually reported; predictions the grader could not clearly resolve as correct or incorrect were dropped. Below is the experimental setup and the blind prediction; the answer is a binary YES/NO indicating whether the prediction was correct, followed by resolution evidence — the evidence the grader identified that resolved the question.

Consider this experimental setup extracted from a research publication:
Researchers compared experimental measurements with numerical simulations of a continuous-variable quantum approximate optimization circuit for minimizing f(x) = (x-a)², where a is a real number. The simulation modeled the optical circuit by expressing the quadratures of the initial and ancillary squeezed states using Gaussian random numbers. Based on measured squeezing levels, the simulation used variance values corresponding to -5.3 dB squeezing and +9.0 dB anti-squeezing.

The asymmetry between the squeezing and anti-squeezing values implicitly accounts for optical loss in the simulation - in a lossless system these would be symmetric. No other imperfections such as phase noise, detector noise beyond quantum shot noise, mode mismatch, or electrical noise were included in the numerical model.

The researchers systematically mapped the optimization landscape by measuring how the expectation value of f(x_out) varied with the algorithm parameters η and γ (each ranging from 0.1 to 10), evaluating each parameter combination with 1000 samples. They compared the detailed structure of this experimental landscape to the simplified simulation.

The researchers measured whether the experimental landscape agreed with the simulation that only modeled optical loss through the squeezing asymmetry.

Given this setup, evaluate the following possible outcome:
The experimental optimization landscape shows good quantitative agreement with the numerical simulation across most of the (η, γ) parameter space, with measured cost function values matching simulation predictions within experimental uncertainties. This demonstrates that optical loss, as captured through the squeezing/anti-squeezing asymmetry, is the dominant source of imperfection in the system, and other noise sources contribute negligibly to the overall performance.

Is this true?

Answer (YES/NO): NO